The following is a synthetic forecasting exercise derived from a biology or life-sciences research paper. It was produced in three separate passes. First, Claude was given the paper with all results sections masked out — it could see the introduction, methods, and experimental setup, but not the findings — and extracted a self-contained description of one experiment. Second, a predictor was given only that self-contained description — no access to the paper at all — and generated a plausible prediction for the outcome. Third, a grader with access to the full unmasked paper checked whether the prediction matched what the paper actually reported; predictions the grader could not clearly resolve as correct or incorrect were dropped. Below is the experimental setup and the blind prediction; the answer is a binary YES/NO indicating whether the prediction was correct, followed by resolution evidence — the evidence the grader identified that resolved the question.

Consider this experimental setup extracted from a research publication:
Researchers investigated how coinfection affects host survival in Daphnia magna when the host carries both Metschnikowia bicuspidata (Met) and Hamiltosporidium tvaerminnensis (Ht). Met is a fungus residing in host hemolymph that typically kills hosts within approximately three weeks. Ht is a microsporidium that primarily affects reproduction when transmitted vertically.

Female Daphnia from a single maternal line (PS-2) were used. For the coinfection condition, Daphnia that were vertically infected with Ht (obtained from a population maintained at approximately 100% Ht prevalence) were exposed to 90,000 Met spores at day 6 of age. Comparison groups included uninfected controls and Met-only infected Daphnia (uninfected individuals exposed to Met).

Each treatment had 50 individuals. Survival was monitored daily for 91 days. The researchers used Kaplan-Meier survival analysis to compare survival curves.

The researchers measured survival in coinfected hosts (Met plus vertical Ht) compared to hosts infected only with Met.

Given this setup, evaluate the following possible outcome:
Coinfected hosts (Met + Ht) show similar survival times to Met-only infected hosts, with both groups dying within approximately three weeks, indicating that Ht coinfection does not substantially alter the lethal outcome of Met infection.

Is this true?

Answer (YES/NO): YES